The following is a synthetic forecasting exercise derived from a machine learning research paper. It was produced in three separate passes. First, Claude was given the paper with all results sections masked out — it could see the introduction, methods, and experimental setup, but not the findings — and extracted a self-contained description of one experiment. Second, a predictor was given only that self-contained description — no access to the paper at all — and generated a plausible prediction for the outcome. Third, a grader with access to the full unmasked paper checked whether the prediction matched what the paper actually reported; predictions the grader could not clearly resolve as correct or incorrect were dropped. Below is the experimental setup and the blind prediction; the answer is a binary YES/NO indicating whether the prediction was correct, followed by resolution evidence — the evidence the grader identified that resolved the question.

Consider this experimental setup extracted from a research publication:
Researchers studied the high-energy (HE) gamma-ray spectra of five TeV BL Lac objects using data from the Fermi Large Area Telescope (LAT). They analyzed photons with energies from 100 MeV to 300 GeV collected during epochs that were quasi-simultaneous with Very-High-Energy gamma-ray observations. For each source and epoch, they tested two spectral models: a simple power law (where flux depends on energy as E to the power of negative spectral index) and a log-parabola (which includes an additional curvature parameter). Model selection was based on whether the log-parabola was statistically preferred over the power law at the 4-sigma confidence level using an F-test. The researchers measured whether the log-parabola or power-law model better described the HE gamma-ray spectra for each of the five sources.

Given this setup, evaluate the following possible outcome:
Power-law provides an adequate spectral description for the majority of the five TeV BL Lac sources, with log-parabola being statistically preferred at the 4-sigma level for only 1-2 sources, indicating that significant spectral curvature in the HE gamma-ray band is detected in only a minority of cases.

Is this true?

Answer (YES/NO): NO